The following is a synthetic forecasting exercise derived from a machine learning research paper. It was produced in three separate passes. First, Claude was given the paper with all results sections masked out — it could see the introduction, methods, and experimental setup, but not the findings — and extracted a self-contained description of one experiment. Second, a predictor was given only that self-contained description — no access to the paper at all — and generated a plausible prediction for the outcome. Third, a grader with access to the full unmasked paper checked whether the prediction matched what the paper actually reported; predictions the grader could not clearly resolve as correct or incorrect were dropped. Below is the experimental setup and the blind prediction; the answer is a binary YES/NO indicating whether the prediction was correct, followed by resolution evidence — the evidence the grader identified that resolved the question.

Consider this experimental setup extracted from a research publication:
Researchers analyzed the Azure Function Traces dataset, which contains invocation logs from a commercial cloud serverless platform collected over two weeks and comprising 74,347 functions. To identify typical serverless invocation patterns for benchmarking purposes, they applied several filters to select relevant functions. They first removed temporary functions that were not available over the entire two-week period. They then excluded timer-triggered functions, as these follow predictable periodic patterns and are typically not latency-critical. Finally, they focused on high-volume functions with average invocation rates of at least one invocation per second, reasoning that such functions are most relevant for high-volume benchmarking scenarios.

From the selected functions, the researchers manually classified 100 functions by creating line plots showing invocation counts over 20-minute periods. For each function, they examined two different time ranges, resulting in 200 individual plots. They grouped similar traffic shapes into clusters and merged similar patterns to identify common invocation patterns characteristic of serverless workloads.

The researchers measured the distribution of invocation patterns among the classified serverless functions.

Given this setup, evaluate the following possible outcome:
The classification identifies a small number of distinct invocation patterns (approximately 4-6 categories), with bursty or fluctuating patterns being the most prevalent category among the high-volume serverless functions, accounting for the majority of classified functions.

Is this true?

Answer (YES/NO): YES